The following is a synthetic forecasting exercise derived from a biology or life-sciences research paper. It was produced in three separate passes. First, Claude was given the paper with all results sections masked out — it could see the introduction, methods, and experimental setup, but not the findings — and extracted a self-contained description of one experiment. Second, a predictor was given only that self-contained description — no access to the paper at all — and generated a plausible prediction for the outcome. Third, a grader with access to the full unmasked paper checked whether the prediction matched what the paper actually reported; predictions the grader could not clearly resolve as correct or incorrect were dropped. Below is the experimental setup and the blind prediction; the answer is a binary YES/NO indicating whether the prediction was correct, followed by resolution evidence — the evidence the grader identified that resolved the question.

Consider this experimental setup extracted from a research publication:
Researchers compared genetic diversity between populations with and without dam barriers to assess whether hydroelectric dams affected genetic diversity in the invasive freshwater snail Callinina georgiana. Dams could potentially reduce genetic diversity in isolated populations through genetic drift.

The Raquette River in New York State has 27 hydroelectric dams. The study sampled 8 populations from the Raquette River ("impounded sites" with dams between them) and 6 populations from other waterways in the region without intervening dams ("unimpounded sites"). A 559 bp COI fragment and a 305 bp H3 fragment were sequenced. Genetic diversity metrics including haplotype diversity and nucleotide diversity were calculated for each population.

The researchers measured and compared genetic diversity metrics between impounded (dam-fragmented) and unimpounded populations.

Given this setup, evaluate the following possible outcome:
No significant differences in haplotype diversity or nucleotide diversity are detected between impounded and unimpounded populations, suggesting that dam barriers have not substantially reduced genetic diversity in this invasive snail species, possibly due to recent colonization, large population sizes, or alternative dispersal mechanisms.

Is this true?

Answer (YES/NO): YES